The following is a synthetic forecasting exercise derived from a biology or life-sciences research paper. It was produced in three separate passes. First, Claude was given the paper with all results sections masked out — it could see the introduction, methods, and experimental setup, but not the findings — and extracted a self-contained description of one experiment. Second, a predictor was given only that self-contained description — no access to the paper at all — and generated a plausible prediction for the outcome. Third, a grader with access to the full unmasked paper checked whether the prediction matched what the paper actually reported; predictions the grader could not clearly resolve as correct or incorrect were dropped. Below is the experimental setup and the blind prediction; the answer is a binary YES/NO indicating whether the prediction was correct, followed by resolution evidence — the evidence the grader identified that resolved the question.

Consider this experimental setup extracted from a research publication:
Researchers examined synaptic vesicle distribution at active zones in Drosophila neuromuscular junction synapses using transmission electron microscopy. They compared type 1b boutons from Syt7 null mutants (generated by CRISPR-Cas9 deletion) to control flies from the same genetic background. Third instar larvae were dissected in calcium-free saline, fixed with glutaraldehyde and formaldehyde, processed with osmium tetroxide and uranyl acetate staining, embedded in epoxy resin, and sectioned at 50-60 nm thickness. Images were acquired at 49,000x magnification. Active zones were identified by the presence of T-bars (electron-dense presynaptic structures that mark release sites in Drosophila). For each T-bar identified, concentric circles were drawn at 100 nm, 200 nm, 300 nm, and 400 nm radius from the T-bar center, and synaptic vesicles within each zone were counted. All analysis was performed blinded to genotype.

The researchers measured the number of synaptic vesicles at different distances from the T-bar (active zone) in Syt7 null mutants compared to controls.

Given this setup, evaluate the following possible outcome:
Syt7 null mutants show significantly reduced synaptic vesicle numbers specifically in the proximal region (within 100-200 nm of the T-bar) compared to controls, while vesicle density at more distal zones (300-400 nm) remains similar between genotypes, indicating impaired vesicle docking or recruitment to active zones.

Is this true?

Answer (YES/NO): NO